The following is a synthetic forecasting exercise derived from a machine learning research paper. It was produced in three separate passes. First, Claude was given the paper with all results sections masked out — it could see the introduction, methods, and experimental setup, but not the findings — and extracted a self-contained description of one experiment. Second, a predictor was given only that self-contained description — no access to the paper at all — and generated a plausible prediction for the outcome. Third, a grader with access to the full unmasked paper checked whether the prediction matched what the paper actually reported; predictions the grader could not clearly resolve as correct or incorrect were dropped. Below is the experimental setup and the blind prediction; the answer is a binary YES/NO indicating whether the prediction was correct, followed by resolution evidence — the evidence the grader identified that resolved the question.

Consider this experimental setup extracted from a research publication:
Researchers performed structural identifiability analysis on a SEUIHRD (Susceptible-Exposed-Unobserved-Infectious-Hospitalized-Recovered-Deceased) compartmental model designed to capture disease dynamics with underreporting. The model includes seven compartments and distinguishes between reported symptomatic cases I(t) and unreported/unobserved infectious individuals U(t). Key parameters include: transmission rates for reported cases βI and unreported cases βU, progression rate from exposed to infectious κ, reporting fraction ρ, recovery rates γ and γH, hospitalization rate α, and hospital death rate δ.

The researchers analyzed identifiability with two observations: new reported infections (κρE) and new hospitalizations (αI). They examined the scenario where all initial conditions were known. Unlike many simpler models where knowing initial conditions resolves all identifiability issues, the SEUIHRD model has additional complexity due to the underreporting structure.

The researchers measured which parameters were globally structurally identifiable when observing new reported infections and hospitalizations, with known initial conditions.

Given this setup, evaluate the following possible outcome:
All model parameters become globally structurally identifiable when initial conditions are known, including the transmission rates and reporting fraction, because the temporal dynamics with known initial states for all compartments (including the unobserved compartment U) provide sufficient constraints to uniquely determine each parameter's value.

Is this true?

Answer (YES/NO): NO